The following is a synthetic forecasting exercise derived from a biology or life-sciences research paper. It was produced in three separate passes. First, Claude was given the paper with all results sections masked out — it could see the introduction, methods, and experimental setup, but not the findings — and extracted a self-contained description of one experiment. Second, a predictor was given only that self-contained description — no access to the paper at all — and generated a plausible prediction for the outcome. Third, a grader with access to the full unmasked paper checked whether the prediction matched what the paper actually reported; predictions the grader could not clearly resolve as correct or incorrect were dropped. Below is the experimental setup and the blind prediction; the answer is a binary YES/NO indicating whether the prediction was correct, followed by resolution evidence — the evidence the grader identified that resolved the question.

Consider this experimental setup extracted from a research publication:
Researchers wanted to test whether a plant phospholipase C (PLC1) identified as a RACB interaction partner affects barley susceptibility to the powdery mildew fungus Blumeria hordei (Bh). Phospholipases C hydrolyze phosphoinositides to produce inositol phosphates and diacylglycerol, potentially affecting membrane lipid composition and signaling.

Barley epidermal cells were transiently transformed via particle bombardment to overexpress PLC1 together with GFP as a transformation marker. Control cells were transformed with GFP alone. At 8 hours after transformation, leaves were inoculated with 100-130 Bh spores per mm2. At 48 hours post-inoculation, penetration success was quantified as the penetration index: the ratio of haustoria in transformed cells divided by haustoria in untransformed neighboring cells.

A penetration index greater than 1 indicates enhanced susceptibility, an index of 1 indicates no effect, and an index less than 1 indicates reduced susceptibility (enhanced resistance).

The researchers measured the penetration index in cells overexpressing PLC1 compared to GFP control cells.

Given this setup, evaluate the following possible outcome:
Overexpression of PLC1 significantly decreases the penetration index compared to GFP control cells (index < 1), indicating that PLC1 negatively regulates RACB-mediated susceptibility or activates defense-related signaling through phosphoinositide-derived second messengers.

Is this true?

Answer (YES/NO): NO